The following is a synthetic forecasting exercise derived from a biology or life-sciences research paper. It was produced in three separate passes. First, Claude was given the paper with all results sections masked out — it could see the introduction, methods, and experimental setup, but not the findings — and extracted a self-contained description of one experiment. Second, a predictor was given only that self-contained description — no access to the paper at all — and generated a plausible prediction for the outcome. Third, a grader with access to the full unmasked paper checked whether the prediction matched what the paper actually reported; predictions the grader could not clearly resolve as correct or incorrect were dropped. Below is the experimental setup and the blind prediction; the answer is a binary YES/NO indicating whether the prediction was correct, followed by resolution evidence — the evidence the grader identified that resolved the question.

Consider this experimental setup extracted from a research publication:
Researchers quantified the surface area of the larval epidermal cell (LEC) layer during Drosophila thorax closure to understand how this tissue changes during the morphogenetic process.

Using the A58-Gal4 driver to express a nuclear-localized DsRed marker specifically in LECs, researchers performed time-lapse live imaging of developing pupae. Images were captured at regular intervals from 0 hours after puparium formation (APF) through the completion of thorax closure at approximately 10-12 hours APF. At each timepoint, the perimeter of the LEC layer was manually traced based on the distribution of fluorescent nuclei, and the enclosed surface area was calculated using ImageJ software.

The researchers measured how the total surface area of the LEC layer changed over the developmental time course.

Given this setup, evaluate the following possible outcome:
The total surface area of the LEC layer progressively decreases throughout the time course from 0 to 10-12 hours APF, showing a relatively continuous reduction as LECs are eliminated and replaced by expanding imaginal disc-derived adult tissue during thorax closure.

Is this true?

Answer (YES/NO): NO